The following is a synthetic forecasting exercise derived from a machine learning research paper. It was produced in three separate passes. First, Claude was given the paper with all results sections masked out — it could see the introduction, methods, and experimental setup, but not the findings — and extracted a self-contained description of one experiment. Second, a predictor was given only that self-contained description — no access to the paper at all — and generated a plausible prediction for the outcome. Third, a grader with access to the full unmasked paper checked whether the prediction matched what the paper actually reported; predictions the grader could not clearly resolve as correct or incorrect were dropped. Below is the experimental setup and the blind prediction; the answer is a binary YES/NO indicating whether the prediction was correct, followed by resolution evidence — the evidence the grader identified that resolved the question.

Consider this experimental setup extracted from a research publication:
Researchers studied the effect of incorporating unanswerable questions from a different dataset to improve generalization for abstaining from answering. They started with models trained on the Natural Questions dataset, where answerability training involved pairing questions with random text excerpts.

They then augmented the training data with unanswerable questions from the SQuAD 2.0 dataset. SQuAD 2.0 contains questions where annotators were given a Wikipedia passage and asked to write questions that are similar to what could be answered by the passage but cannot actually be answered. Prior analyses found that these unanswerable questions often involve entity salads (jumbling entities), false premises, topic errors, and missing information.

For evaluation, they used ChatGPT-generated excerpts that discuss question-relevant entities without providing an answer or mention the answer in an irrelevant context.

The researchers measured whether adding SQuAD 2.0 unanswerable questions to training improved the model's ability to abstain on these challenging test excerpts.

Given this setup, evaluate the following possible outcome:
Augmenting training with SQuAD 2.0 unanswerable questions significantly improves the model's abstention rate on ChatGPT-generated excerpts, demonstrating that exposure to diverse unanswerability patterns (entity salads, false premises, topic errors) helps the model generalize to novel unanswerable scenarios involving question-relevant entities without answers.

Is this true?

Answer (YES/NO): YES